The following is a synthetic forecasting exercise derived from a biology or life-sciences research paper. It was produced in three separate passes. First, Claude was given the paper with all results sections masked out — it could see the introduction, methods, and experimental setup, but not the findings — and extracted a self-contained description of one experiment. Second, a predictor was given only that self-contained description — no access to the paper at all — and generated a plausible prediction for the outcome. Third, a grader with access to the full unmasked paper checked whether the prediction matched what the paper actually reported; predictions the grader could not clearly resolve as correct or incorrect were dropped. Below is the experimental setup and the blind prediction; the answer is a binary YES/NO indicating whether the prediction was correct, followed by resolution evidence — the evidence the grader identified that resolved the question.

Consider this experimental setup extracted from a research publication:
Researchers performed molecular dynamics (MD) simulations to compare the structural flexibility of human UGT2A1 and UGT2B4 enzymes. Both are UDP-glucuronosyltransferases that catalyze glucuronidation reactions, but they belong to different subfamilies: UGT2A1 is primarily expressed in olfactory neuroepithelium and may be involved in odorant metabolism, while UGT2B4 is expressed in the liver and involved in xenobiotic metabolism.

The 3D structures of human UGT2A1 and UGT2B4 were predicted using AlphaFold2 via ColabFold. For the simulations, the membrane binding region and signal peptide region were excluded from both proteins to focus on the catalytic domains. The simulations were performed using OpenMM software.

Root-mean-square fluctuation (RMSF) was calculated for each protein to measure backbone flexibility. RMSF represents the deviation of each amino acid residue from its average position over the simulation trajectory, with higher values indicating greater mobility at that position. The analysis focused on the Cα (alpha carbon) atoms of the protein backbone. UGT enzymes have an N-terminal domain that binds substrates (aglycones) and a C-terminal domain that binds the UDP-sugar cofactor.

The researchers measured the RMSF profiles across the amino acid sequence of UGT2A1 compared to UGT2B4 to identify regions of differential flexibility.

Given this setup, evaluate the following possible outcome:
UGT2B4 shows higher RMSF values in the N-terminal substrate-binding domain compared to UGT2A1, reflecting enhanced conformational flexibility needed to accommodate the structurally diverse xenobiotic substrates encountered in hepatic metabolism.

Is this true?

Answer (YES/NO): YES